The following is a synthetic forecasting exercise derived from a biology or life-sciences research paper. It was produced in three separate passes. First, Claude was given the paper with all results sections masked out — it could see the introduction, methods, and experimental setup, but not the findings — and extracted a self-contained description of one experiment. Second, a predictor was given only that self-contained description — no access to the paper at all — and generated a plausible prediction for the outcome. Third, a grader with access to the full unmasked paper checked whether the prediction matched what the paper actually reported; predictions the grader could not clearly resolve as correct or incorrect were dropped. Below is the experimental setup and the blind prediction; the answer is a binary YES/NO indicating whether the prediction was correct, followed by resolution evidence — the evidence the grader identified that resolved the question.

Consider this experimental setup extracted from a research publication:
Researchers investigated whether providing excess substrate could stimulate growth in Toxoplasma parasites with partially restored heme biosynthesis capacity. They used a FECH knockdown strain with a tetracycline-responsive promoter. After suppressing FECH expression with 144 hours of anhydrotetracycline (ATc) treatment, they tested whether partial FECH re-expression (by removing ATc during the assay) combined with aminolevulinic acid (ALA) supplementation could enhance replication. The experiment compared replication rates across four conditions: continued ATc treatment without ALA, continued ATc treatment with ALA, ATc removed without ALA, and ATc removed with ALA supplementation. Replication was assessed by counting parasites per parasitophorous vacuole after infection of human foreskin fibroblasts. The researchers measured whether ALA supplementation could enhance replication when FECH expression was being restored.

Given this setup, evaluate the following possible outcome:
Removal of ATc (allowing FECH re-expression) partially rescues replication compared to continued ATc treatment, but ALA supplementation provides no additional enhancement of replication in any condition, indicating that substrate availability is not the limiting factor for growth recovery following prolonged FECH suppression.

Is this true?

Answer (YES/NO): NO